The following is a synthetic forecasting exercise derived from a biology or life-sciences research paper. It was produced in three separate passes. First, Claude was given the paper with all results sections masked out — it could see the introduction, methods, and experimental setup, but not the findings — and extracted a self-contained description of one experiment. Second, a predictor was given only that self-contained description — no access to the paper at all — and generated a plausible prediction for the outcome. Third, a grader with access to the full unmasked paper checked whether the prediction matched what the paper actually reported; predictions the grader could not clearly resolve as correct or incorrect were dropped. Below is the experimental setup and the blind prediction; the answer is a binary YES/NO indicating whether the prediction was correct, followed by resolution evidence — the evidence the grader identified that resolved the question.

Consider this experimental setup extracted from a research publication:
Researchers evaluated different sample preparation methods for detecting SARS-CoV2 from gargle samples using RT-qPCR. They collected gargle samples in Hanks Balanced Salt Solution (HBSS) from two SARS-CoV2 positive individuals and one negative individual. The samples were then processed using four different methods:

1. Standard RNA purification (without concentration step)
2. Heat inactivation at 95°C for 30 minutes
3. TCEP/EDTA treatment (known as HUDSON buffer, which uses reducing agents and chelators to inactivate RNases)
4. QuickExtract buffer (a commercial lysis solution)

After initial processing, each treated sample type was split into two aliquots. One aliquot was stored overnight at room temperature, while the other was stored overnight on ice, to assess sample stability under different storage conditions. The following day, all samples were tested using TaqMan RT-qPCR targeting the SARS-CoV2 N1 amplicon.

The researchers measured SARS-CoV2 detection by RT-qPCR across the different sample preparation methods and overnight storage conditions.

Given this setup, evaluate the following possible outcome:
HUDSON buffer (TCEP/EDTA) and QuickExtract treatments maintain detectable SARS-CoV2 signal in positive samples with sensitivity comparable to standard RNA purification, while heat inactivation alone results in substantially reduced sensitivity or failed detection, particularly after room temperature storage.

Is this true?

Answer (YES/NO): NO